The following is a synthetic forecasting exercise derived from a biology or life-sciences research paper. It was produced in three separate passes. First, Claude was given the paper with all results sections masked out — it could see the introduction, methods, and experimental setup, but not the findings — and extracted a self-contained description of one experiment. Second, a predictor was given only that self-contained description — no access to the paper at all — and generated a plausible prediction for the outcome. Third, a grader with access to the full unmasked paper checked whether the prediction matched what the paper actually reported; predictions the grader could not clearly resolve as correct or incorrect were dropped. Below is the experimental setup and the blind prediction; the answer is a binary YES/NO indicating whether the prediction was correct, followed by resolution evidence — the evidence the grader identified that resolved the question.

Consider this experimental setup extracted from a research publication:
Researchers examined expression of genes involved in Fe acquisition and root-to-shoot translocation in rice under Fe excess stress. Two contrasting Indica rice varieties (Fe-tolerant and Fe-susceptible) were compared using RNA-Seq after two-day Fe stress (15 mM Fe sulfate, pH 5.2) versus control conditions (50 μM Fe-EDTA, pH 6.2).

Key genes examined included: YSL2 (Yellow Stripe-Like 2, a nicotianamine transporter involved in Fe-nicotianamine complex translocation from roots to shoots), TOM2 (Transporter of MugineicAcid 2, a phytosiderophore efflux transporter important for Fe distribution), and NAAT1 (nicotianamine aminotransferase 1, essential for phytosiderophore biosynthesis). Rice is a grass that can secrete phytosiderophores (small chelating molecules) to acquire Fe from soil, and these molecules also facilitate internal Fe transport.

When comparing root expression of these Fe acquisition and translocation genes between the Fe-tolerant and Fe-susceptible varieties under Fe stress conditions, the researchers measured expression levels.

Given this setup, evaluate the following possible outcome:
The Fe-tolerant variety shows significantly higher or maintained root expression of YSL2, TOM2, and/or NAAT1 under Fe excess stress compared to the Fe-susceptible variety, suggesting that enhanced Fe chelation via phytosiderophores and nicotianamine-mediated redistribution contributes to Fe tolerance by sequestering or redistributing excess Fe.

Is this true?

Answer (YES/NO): NO